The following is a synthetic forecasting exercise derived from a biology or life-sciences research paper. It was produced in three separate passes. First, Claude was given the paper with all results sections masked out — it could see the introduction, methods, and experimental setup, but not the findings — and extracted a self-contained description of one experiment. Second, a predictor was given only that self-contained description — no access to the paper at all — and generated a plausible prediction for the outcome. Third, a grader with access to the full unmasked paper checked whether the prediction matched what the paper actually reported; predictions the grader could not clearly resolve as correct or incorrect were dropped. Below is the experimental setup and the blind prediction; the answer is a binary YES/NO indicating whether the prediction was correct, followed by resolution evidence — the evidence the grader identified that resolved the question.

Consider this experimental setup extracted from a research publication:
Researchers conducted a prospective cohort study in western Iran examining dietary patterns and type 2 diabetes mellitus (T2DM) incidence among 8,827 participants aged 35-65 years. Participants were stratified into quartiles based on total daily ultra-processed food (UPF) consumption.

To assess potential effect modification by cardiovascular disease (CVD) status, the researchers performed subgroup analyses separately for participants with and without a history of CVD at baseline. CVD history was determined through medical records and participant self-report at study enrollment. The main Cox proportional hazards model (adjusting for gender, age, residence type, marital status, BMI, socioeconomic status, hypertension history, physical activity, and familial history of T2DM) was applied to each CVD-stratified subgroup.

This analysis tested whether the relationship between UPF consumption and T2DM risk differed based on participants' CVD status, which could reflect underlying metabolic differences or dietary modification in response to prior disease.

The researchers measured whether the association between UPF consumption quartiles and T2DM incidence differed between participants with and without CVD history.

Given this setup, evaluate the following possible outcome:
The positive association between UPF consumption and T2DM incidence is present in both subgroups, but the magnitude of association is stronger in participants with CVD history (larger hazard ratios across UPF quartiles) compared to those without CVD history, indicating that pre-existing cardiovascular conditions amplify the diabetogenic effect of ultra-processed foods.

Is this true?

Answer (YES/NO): NO